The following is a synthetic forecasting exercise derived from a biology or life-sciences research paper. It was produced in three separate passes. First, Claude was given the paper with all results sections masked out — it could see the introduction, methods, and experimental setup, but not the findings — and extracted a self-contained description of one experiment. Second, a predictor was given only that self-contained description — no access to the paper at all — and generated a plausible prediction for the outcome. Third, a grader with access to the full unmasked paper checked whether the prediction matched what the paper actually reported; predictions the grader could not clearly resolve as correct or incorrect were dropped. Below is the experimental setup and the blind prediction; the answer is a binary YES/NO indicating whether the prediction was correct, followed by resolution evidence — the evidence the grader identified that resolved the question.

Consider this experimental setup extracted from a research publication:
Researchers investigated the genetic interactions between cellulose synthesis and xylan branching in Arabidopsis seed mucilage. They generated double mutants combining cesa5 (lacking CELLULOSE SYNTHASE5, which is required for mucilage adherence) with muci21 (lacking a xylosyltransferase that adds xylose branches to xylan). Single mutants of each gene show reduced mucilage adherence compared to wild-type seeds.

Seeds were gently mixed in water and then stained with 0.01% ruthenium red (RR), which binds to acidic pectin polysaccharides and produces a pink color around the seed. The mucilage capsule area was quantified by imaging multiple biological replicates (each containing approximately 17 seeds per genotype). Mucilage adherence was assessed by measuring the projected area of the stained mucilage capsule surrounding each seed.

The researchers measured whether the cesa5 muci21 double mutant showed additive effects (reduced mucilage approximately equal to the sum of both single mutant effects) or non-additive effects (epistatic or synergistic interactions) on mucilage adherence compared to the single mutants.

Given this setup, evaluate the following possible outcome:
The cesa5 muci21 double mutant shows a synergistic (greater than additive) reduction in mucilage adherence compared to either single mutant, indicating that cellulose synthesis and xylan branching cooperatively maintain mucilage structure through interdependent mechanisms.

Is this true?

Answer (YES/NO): NO